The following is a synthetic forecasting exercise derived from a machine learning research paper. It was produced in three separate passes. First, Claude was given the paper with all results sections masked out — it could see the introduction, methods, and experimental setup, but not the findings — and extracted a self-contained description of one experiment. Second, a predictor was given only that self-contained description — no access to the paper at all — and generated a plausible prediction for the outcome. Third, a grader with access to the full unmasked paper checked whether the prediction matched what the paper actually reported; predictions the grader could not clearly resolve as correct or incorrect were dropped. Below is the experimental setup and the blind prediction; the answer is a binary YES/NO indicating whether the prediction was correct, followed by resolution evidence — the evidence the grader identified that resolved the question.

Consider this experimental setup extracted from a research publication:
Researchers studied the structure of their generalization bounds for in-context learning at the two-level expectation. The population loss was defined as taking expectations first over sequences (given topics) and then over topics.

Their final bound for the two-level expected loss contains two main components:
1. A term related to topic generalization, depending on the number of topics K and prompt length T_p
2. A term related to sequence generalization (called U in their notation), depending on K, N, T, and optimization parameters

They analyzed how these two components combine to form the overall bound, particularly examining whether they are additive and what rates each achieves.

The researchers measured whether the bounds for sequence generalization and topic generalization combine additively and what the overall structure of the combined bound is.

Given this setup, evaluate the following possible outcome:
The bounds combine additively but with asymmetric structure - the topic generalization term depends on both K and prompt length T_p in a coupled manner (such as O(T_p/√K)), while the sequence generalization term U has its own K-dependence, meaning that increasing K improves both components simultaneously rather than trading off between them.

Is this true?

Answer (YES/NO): NO